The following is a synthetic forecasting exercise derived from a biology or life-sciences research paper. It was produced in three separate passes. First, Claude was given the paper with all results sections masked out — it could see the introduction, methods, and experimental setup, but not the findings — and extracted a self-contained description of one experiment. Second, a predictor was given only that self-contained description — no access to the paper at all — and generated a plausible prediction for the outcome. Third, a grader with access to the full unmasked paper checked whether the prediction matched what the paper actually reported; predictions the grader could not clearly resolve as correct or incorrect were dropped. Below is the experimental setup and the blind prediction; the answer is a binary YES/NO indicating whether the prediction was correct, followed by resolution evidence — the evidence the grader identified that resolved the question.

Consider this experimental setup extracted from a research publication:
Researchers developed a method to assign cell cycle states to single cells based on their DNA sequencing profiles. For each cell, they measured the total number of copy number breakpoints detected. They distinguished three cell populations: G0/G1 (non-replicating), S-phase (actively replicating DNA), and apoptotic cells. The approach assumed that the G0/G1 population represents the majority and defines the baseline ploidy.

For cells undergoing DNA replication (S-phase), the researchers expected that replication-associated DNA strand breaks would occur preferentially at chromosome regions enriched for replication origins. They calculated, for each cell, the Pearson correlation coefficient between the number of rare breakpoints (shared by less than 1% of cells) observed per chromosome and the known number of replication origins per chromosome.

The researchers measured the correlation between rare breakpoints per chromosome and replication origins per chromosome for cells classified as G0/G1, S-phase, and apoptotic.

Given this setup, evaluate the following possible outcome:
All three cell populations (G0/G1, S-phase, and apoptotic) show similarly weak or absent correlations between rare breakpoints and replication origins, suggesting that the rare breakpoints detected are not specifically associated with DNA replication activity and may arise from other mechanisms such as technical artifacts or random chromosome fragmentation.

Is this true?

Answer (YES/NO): NO